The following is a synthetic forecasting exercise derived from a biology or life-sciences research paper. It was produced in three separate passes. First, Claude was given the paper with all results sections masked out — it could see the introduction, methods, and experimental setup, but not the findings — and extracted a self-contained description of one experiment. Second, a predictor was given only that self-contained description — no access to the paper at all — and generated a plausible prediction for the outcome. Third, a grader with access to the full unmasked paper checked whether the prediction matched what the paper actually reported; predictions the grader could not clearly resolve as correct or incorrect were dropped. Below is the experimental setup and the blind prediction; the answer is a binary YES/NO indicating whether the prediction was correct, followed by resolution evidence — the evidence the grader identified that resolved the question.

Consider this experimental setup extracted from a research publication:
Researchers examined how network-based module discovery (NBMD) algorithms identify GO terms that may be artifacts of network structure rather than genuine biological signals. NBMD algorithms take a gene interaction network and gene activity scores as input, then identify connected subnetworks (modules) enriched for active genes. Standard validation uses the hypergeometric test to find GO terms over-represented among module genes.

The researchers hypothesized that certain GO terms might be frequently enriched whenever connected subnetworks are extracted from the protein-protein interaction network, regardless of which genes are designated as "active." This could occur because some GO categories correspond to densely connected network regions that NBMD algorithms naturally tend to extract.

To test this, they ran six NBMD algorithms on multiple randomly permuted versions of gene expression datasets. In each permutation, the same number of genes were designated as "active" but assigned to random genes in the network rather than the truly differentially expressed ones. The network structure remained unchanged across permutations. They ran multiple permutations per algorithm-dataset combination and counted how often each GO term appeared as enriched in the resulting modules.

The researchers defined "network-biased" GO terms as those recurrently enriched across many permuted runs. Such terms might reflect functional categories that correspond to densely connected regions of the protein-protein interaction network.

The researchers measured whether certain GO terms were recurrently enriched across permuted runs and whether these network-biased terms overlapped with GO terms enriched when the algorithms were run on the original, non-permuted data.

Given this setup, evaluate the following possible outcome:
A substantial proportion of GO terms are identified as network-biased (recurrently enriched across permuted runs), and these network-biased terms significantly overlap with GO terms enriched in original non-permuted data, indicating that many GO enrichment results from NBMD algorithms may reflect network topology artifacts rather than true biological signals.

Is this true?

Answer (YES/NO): YES